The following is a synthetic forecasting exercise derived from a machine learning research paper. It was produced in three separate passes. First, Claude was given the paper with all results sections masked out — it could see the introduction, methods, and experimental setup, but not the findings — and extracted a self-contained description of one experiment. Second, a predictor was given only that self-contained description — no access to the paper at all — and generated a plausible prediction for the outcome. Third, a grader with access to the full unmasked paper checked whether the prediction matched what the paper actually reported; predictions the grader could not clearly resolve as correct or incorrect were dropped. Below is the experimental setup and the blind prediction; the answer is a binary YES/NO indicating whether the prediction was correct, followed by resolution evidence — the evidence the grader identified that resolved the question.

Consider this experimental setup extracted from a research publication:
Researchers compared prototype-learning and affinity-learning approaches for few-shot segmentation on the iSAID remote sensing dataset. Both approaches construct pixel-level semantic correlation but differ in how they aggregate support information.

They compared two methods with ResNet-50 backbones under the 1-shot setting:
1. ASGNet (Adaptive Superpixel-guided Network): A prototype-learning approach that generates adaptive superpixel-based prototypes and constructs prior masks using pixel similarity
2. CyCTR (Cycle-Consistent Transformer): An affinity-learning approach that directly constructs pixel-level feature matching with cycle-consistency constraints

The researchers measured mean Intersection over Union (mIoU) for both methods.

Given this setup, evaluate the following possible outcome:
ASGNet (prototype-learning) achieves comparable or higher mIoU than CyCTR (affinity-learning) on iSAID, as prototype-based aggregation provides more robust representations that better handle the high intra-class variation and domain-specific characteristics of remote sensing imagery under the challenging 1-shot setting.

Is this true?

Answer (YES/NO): NO